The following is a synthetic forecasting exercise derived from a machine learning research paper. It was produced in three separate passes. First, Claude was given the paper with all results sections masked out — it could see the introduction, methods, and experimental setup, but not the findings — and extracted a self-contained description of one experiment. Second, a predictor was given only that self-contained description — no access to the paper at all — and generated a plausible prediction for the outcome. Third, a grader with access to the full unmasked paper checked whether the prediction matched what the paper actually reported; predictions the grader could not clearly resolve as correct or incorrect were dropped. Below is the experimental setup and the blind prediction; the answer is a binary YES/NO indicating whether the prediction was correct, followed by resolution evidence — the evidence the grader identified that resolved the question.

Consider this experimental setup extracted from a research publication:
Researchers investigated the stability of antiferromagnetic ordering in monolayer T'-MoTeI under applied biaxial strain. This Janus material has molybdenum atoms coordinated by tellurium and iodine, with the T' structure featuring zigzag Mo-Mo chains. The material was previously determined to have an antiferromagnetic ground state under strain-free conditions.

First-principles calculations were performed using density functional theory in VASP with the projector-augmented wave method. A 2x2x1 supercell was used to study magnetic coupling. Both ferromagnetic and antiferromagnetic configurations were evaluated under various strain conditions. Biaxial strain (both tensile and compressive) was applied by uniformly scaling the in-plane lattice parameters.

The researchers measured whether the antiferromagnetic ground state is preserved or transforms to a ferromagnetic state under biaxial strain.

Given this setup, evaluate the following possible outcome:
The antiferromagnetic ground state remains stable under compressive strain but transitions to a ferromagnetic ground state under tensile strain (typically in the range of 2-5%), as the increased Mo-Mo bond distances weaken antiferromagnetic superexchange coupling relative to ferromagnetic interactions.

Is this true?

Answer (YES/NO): NO